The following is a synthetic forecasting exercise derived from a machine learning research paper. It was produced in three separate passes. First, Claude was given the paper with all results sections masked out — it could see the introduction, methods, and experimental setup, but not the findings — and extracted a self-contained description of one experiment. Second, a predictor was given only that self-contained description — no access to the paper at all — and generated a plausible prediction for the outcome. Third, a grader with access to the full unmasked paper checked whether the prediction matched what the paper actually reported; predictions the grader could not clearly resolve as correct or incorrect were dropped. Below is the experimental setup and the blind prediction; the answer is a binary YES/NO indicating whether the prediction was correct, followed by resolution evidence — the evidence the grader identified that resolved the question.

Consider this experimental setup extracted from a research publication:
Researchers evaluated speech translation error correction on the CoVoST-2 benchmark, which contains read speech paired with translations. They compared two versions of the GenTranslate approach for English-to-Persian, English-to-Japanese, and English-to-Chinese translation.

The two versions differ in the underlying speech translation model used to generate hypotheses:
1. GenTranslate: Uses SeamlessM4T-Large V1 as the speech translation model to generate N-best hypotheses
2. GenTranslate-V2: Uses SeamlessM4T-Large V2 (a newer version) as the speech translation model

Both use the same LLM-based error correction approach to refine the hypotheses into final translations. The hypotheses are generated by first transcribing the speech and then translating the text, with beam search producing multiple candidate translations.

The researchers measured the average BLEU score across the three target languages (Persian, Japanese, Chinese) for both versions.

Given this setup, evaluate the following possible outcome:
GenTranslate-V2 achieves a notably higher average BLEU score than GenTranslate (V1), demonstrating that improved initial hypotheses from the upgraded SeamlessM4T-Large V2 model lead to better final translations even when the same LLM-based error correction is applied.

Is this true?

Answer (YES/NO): NO